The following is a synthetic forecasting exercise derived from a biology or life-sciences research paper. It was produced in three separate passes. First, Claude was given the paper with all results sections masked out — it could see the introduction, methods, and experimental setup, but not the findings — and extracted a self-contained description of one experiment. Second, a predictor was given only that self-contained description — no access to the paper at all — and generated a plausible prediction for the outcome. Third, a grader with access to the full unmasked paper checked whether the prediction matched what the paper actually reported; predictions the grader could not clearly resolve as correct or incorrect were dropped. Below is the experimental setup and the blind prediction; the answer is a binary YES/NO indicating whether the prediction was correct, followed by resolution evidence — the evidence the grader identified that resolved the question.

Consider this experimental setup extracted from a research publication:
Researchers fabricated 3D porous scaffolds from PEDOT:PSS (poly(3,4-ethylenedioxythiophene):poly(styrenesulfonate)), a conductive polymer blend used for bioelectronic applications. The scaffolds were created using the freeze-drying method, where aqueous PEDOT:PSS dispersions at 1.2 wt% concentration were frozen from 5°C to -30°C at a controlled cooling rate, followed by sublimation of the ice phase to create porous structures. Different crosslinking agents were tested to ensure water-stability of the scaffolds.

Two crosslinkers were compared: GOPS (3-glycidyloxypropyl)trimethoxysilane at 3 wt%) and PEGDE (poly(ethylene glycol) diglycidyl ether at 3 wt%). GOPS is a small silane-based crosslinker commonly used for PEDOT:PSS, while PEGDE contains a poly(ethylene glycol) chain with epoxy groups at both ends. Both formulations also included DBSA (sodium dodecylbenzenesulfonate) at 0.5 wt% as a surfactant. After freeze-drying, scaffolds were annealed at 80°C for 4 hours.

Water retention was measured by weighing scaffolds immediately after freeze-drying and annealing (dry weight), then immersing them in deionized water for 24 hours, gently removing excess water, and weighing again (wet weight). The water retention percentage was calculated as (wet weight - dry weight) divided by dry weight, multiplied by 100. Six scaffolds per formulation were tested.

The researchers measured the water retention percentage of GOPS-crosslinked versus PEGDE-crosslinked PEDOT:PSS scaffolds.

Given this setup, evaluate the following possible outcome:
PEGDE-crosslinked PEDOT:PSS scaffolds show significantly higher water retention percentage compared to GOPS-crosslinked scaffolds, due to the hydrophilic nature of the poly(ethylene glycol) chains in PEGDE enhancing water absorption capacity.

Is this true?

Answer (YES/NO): NO